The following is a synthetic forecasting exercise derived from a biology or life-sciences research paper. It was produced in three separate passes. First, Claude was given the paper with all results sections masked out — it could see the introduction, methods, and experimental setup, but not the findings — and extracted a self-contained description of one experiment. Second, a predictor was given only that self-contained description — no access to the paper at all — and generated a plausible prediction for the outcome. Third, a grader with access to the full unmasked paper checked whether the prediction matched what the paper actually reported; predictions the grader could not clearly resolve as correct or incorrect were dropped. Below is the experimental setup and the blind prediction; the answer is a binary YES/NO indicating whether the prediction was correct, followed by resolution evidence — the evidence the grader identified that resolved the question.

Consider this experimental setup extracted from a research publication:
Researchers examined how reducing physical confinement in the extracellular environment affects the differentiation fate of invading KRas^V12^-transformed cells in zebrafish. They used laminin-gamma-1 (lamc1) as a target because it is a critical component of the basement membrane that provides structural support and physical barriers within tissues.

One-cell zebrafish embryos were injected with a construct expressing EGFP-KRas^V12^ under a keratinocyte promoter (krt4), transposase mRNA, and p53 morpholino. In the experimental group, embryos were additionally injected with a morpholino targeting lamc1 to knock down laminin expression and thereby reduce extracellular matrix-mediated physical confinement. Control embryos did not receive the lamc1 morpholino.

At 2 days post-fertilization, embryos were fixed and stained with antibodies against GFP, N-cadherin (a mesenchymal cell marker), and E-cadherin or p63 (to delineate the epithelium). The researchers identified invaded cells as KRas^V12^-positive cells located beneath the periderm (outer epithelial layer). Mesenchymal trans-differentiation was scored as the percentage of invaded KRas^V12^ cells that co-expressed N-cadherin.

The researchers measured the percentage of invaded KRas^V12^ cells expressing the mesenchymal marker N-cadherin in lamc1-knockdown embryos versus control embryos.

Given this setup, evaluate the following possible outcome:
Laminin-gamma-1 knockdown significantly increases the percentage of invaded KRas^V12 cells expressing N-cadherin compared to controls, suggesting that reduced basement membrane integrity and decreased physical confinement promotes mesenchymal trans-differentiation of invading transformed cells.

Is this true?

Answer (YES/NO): NO